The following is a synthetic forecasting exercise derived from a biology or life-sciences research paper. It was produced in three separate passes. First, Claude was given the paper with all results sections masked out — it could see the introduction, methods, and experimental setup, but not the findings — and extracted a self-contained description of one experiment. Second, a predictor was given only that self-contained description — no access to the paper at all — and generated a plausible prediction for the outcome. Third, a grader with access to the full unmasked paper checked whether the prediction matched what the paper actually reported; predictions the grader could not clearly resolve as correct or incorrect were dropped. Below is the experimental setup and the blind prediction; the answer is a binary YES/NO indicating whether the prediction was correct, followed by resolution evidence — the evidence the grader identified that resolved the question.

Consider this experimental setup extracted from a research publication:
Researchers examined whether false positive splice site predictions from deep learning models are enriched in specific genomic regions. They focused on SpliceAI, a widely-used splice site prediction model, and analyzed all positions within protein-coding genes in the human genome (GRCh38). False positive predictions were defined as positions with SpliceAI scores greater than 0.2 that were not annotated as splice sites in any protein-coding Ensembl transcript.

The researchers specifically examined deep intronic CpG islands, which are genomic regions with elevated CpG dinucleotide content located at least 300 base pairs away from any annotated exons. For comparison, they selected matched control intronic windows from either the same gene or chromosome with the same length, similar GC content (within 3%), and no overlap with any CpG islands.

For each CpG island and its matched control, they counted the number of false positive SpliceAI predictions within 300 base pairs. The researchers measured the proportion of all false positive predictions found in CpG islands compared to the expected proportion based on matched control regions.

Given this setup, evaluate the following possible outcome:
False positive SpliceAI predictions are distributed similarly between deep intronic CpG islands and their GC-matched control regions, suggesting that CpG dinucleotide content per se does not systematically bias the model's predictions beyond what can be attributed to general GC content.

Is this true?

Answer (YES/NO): NO